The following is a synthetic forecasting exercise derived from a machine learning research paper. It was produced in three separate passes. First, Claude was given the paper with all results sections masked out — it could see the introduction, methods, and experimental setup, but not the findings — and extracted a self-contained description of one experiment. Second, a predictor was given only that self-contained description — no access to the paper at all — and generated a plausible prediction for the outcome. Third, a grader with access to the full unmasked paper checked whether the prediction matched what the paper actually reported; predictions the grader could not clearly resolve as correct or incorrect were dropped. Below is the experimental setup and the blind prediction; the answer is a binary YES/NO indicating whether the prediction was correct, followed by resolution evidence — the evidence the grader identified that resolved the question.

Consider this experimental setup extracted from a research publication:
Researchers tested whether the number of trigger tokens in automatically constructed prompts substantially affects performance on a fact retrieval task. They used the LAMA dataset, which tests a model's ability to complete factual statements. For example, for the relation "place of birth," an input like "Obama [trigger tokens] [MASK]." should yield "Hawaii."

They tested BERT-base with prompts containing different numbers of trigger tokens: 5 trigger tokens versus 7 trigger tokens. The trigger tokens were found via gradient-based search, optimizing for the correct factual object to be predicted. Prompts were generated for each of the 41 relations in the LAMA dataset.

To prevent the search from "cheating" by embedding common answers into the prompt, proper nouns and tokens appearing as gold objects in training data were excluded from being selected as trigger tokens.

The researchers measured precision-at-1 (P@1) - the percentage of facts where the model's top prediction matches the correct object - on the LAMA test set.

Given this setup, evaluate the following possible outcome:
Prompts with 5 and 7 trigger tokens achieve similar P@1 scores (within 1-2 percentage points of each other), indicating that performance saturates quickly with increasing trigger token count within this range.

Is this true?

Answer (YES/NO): YES